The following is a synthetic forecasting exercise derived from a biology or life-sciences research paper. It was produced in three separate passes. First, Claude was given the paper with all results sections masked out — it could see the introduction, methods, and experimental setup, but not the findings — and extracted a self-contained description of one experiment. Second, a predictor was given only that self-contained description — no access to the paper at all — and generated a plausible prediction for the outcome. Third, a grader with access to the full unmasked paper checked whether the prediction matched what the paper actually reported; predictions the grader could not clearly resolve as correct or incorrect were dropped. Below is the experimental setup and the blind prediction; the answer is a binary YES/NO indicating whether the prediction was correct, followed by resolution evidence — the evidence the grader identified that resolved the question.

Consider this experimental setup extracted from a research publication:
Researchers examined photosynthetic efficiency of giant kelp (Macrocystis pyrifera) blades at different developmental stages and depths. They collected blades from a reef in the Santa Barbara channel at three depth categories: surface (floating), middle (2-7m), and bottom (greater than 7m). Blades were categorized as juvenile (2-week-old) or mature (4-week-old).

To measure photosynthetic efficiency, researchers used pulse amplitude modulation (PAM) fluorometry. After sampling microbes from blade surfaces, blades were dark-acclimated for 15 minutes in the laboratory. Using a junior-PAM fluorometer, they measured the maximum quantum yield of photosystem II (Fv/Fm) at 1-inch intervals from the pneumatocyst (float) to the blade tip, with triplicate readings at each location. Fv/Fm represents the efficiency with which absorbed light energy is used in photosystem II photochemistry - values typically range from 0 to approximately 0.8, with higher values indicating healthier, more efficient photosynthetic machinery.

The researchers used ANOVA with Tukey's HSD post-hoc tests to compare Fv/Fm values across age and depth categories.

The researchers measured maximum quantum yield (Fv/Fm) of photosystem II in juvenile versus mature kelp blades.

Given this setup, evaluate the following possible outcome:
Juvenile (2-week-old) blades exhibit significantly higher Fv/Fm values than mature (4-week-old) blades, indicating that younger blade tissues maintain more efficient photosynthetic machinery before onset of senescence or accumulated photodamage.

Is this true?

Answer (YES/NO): NO